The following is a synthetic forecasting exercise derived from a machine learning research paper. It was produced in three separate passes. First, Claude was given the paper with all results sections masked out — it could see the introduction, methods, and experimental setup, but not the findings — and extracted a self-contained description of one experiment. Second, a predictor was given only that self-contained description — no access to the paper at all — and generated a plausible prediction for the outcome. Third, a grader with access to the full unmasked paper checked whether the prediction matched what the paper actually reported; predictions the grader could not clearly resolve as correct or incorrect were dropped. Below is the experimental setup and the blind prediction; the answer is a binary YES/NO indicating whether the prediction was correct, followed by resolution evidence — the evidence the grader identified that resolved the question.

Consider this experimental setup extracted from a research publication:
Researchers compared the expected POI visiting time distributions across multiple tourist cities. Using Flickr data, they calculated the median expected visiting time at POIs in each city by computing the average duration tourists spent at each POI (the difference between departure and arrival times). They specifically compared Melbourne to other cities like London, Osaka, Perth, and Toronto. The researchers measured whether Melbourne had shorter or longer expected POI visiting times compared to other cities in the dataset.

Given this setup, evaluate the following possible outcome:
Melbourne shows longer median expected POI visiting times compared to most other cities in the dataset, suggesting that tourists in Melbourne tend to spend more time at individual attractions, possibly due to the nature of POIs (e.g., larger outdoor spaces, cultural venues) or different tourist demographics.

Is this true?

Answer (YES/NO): NO